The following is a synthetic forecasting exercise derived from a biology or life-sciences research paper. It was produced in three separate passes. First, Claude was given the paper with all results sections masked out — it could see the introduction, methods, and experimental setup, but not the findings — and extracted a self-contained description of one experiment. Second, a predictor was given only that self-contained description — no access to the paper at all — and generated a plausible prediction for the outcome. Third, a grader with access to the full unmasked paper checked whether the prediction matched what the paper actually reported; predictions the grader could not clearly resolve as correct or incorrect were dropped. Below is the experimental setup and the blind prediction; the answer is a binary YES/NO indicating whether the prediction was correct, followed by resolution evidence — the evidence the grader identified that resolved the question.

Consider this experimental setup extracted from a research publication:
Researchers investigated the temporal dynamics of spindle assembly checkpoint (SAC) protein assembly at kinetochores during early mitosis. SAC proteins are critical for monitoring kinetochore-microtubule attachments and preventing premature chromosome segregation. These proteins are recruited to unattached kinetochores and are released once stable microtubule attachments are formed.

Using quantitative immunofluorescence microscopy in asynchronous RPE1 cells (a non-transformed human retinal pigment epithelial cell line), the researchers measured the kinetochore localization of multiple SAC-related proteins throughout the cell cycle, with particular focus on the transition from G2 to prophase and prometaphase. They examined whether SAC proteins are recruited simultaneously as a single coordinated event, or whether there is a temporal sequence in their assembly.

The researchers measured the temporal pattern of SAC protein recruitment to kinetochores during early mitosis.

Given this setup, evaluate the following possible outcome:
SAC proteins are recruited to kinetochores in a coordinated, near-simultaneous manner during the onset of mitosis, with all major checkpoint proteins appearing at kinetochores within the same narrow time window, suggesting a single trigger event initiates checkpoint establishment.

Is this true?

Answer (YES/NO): NO